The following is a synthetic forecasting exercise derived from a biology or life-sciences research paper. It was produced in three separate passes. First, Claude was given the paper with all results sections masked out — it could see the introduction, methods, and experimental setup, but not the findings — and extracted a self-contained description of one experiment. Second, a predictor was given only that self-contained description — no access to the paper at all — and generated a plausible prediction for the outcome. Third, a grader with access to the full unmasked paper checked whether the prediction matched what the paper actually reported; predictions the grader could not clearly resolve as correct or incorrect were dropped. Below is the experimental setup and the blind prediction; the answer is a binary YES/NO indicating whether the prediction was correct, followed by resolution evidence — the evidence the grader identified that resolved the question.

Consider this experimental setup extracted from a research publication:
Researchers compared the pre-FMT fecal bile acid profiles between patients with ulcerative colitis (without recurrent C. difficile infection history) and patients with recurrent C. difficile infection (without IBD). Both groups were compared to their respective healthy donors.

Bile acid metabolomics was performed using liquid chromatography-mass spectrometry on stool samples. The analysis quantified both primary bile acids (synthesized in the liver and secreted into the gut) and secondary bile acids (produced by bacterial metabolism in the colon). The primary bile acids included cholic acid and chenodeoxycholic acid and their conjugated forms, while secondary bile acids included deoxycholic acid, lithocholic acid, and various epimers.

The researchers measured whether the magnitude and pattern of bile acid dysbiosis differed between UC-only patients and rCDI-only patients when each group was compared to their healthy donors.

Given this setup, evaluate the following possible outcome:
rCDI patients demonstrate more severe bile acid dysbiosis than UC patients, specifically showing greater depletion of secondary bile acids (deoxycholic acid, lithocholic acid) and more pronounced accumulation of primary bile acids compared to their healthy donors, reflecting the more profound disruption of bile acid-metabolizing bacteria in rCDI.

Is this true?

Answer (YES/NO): YES